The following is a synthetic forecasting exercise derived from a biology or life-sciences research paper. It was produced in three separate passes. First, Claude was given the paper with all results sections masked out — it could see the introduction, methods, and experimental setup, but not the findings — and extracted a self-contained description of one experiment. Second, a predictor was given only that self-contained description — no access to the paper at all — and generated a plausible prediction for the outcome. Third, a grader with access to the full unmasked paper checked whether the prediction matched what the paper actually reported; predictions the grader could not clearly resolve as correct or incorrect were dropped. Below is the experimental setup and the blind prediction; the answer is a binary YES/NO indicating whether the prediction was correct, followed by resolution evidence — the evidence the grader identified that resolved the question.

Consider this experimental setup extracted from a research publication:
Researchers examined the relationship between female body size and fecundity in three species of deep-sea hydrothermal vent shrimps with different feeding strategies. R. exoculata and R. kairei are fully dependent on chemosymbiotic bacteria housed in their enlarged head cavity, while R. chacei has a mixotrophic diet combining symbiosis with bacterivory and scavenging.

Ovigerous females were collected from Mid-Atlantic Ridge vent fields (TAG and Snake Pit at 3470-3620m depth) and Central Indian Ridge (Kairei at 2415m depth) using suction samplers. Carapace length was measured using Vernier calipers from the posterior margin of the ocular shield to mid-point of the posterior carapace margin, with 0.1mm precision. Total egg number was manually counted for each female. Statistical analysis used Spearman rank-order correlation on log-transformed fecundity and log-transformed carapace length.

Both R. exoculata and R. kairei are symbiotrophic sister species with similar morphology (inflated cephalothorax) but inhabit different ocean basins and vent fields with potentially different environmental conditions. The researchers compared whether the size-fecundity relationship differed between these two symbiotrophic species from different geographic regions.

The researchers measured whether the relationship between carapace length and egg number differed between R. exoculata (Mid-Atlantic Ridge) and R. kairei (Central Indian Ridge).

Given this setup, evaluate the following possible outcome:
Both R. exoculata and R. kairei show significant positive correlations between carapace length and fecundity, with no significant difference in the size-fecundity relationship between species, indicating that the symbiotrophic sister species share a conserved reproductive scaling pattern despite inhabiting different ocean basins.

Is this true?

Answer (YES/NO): YES